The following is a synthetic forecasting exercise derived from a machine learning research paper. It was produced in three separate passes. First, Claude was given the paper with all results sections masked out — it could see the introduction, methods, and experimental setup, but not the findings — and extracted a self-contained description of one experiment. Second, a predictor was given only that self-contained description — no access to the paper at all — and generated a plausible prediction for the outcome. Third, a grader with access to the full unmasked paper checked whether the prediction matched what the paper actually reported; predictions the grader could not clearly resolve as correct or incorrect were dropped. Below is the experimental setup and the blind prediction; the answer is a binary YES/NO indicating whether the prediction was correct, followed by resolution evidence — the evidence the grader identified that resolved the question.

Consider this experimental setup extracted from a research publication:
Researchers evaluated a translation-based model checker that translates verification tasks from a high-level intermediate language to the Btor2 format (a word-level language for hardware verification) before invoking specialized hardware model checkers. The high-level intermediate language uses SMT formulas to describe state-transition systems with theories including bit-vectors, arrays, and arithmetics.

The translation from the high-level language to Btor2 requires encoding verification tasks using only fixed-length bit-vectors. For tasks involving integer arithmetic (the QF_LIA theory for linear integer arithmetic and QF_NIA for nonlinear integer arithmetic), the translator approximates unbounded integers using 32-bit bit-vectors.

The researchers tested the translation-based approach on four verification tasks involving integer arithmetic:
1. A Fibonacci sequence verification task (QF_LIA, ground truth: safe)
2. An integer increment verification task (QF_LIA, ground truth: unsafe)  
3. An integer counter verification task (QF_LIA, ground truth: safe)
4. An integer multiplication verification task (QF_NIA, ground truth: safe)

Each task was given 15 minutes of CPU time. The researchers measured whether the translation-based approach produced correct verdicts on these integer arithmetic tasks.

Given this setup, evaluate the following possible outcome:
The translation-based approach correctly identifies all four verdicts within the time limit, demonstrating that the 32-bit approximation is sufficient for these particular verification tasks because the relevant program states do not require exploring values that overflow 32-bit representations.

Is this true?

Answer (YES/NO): NO